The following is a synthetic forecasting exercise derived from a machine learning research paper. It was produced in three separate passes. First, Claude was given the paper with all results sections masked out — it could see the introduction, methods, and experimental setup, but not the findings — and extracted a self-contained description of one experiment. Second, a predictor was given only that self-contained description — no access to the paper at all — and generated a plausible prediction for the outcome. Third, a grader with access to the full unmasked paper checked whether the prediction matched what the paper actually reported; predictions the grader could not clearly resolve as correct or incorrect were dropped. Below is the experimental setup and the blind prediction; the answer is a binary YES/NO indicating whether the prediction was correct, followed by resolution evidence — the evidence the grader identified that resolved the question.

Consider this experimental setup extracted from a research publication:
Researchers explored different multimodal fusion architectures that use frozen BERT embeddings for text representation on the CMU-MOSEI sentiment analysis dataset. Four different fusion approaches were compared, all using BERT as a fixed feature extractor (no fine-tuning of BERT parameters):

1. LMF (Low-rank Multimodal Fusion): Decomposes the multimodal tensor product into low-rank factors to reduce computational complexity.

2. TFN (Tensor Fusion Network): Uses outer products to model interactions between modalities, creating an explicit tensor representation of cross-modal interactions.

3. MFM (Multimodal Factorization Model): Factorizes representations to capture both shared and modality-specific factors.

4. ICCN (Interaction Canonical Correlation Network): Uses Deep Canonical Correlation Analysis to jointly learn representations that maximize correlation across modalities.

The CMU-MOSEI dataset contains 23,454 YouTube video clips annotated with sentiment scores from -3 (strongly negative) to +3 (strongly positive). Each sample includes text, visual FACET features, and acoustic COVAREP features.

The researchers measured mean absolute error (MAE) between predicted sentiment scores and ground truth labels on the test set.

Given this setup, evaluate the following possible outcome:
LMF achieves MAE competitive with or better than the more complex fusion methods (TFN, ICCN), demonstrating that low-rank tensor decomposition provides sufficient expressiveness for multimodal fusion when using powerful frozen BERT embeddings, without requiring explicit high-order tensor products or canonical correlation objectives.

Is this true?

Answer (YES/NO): NO